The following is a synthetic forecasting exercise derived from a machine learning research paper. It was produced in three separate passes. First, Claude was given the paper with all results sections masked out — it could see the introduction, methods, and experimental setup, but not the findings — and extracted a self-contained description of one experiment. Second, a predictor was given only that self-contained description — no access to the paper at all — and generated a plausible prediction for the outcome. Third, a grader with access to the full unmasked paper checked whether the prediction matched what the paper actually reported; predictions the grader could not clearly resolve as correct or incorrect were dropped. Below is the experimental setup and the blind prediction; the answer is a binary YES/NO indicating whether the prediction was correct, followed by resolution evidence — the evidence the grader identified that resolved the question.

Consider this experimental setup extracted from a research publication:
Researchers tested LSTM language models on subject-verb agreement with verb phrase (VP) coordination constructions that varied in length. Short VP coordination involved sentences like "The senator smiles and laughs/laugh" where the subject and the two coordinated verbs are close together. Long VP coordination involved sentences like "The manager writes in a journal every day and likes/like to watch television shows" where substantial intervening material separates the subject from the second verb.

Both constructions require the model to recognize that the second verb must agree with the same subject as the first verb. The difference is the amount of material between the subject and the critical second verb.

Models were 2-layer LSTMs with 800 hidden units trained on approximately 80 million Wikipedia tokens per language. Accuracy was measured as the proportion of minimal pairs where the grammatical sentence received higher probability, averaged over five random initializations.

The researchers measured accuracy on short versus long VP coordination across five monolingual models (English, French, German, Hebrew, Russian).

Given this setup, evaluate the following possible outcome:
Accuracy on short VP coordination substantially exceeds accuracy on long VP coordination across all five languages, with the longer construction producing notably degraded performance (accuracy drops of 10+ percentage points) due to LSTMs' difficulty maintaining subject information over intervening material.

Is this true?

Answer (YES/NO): NO